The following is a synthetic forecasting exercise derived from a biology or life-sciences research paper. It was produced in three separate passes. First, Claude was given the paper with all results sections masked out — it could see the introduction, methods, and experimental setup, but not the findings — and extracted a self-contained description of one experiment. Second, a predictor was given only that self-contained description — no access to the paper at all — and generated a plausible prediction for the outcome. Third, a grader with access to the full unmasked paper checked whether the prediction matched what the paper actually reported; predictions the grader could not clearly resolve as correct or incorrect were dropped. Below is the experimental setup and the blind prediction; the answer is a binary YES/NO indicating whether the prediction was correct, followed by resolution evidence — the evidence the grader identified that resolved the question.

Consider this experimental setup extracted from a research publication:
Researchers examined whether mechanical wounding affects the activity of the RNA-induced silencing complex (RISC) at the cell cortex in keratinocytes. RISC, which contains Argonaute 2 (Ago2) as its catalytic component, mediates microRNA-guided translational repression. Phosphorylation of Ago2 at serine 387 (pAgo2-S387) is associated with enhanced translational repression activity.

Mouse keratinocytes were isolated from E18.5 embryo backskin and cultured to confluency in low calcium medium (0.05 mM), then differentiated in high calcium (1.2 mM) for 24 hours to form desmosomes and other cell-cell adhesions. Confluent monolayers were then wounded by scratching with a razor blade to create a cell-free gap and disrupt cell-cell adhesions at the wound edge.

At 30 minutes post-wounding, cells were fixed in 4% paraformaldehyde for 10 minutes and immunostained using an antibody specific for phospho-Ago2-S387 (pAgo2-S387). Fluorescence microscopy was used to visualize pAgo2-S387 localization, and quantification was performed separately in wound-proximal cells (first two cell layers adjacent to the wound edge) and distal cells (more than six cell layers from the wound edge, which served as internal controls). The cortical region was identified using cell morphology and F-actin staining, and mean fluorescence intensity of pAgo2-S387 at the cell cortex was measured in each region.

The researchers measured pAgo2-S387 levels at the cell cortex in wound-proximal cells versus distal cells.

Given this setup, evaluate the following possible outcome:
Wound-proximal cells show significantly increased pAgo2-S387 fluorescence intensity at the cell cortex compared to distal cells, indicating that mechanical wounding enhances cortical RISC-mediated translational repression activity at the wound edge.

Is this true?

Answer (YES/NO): NO